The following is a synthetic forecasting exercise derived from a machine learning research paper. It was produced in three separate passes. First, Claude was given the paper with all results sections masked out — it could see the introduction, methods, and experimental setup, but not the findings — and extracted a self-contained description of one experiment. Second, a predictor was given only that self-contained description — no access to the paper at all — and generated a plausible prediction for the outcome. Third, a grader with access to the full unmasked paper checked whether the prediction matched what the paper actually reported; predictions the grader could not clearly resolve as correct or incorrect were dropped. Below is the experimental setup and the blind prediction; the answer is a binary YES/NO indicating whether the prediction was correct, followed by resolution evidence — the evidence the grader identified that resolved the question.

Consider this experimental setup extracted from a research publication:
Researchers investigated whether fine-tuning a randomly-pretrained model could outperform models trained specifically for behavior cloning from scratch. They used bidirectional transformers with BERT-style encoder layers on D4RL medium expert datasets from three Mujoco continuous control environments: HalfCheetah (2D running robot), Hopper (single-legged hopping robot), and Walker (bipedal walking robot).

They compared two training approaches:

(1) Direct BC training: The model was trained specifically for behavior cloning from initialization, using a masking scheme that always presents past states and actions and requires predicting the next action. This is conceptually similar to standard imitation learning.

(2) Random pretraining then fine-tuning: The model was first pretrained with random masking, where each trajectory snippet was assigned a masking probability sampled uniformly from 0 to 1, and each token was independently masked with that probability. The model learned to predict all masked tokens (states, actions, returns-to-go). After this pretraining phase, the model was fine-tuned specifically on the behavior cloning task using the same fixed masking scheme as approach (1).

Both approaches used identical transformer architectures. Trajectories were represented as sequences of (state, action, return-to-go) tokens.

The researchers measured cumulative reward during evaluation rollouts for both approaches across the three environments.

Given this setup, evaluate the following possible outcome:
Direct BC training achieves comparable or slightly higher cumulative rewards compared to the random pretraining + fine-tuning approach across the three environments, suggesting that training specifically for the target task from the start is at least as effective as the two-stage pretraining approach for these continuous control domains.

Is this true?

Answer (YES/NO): NO